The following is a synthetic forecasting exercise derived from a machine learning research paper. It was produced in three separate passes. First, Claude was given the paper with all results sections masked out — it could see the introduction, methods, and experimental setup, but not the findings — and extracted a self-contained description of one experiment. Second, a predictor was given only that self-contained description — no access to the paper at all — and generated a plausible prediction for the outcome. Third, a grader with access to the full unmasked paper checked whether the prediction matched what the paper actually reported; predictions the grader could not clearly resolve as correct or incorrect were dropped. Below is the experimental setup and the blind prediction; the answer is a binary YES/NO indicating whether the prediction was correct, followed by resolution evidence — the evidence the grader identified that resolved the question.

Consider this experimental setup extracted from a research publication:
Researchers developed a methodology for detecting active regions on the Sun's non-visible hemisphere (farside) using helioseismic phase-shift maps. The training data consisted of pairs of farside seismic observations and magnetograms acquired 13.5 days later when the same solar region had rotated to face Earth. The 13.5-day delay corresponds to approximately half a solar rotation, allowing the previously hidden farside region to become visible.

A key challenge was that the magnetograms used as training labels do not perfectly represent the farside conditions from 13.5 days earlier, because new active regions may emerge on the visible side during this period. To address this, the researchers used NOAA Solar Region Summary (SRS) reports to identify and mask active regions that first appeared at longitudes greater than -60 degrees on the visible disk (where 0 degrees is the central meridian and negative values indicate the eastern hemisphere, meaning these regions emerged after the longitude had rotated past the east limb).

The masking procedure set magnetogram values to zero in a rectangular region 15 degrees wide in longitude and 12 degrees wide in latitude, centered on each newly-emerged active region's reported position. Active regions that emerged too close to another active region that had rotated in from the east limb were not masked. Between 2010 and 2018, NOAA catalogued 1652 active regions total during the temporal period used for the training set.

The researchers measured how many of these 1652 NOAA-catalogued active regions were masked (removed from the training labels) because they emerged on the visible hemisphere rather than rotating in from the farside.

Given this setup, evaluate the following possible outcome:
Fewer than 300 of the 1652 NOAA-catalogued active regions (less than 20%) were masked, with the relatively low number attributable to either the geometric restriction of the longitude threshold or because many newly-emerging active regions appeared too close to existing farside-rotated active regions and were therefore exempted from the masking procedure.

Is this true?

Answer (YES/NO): NO